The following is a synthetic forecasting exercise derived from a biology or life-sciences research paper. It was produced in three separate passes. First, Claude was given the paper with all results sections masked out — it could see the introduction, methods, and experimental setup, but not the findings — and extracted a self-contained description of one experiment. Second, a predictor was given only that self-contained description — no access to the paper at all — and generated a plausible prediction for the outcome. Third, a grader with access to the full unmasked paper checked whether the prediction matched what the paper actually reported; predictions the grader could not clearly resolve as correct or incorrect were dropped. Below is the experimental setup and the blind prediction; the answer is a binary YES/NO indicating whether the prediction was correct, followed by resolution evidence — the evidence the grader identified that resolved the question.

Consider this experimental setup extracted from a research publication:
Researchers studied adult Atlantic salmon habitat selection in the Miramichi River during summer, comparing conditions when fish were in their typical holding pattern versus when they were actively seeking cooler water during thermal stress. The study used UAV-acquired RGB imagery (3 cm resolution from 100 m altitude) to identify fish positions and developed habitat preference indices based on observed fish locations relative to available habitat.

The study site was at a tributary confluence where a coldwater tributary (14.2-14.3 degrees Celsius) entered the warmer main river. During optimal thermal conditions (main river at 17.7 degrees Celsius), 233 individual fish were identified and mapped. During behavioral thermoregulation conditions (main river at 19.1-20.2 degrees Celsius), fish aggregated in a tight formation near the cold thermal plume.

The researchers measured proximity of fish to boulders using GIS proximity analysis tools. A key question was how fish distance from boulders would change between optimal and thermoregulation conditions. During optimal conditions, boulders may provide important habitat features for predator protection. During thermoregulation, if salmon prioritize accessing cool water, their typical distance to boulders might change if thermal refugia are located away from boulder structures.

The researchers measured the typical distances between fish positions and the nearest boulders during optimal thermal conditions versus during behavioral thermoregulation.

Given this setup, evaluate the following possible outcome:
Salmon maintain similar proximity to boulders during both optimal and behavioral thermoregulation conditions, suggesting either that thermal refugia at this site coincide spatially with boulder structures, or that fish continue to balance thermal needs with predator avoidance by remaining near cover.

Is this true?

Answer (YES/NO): NO